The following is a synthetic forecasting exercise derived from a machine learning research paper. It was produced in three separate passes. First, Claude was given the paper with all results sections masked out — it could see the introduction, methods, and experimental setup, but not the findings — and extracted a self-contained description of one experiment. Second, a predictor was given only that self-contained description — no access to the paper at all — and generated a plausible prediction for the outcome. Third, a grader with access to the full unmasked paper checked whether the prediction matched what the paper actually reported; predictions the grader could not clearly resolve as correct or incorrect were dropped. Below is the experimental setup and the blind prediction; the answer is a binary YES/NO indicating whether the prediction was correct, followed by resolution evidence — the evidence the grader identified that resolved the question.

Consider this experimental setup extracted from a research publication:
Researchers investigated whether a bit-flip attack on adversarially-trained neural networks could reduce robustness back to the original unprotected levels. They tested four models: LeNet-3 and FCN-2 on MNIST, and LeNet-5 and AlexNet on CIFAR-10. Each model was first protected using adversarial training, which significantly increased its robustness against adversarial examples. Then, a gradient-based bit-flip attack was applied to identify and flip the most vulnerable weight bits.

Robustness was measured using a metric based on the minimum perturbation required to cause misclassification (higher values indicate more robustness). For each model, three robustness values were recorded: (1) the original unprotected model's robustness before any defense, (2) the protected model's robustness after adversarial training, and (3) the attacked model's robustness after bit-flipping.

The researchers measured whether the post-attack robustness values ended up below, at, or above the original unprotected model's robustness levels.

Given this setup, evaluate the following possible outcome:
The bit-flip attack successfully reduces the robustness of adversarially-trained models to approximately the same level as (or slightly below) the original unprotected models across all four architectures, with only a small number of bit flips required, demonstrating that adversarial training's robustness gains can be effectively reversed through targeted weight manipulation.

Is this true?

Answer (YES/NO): NO